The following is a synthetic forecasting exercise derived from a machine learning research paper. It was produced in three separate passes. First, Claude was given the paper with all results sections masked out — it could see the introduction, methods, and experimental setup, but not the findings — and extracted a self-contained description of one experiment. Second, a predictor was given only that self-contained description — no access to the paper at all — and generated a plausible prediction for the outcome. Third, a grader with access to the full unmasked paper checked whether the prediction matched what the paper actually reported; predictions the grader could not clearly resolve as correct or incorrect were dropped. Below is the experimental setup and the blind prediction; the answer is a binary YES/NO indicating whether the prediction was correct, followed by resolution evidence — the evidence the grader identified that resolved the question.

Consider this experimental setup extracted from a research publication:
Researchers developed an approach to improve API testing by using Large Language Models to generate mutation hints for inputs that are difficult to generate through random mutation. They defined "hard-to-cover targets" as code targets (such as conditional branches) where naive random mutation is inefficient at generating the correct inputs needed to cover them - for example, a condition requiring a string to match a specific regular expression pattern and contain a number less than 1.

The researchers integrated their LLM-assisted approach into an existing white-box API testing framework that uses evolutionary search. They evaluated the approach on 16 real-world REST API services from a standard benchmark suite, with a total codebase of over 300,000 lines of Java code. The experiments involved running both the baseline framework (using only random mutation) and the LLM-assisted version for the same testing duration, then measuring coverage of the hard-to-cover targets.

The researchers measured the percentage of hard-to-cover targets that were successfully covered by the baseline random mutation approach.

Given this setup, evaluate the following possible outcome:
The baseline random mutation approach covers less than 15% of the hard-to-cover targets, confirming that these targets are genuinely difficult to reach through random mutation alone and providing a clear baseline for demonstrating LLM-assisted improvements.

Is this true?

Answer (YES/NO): YES